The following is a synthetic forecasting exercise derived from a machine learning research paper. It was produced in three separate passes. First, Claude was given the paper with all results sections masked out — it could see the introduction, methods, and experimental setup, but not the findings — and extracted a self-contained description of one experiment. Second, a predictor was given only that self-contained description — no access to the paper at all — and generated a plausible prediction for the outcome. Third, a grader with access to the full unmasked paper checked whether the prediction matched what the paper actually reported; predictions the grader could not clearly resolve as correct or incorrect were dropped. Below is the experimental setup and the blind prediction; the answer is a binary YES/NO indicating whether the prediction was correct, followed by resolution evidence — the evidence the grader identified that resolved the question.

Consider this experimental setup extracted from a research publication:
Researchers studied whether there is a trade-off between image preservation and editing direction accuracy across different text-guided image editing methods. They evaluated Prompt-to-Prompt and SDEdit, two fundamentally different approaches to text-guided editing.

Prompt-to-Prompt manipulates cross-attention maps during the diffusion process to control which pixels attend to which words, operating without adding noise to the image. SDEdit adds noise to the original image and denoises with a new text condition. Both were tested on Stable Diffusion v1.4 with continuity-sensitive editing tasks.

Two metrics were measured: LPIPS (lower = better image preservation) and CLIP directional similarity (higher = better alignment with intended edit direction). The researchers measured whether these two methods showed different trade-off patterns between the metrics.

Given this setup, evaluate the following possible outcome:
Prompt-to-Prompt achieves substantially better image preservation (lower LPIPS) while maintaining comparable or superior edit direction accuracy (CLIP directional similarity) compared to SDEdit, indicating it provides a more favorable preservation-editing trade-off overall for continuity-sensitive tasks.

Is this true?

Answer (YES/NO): YES